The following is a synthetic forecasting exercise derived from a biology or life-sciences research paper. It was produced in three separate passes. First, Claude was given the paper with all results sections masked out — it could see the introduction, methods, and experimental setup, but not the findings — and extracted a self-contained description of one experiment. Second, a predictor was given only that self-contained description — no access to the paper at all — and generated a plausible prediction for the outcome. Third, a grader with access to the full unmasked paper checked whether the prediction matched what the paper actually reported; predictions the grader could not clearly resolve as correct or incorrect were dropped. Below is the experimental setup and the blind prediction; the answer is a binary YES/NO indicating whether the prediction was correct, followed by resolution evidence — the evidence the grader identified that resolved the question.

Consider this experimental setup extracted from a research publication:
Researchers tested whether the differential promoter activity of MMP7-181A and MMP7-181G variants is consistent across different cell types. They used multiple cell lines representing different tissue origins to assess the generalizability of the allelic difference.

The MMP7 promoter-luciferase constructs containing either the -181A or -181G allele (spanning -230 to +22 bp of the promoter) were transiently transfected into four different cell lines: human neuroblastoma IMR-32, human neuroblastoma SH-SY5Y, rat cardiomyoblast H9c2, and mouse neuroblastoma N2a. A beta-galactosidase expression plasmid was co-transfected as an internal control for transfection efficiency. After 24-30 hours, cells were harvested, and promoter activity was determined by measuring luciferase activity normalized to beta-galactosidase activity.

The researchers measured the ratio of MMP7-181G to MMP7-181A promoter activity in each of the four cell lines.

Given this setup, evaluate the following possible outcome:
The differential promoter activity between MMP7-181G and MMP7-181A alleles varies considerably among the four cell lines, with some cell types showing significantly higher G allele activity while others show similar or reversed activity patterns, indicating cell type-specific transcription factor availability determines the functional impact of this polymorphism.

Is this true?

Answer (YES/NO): NO